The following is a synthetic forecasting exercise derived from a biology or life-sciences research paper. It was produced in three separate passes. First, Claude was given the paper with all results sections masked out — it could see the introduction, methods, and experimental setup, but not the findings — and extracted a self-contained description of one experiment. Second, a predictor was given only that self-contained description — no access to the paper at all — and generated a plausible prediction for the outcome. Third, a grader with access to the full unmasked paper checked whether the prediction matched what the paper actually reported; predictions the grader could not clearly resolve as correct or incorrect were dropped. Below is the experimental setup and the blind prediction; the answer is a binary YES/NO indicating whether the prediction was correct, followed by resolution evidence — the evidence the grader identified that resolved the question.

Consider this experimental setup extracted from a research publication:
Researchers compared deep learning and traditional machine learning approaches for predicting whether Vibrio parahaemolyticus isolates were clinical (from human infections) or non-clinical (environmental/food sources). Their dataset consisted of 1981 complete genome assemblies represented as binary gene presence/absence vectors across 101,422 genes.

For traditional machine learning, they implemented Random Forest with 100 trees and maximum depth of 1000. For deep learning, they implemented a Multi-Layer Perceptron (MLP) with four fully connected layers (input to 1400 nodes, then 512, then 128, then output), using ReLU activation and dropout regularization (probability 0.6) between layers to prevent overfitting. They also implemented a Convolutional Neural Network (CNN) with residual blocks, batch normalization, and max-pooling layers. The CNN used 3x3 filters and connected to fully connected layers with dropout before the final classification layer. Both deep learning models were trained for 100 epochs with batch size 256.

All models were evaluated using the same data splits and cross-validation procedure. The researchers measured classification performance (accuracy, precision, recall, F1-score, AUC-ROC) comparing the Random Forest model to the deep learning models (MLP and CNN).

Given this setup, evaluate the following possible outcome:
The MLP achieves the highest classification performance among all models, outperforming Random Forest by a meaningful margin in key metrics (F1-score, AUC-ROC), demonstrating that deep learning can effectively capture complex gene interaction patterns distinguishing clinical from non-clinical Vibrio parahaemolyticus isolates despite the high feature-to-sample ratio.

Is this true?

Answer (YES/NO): NO